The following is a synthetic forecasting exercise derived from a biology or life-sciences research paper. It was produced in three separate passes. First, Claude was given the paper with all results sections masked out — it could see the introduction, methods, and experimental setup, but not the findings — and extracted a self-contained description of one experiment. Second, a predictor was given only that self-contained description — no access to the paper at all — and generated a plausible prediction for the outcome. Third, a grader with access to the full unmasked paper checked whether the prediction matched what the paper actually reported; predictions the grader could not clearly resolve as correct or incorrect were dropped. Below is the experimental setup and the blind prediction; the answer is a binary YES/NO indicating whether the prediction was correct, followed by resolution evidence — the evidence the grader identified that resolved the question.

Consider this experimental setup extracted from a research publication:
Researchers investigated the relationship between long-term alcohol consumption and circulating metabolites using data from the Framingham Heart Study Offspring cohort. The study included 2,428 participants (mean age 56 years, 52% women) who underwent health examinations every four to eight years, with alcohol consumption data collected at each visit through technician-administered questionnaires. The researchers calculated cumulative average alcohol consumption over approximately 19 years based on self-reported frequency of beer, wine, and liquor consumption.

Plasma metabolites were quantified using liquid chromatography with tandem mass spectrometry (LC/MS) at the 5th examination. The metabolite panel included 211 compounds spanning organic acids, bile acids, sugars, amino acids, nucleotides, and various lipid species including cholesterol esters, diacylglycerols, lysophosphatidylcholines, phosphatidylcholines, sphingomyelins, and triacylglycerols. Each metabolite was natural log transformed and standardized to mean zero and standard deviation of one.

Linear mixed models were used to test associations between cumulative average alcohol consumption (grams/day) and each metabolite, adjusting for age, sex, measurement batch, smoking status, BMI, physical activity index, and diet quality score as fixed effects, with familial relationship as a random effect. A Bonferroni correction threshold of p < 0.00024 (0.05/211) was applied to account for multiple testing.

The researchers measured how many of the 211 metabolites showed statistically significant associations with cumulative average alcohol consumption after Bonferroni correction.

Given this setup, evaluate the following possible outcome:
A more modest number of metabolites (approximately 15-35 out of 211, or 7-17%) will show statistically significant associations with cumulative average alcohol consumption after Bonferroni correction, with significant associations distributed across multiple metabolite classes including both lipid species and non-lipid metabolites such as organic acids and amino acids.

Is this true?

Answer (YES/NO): NO